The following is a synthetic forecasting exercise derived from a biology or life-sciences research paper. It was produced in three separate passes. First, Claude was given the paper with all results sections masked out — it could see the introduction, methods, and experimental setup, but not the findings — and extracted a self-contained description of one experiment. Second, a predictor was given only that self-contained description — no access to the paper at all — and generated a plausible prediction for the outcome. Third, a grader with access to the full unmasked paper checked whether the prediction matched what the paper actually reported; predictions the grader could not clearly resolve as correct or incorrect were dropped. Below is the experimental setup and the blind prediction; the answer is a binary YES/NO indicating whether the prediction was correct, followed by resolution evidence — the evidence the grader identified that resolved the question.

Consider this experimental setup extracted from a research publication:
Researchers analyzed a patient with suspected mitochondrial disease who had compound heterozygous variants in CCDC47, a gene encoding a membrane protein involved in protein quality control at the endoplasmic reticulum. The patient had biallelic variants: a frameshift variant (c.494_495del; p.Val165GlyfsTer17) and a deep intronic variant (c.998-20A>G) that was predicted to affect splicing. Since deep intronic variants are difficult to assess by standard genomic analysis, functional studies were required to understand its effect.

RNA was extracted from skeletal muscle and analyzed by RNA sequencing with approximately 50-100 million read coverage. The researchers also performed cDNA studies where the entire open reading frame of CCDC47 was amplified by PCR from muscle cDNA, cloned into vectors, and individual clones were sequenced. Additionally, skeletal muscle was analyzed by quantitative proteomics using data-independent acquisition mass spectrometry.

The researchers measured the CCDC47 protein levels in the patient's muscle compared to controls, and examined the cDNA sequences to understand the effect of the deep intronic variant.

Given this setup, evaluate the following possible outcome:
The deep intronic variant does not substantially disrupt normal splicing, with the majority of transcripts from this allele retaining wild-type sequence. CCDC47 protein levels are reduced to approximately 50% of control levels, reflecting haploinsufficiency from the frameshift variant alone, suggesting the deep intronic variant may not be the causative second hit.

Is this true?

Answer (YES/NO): NO